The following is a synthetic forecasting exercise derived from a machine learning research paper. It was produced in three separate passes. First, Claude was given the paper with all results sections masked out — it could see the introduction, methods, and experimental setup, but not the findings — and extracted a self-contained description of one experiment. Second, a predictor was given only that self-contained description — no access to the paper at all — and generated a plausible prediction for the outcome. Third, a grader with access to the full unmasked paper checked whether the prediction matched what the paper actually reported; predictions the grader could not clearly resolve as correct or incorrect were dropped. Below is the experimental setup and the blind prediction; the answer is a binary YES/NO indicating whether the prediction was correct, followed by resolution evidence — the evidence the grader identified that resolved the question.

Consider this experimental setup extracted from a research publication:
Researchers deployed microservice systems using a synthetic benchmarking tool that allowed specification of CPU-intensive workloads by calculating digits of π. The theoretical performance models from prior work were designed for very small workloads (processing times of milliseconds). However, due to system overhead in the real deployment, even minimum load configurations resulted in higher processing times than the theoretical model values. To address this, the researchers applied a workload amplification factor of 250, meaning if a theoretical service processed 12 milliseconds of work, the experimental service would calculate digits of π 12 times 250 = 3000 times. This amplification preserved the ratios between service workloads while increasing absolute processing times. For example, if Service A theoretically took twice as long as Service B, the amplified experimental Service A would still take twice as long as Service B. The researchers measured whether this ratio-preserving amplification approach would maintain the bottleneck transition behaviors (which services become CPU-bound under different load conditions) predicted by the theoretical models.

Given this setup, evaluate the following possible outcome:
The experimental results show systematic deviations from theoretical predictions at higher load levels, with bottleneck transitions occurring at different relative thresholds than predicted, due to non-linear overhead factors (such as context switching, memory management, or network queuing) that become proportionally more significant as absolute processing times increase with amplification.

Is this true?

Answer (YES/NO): NO